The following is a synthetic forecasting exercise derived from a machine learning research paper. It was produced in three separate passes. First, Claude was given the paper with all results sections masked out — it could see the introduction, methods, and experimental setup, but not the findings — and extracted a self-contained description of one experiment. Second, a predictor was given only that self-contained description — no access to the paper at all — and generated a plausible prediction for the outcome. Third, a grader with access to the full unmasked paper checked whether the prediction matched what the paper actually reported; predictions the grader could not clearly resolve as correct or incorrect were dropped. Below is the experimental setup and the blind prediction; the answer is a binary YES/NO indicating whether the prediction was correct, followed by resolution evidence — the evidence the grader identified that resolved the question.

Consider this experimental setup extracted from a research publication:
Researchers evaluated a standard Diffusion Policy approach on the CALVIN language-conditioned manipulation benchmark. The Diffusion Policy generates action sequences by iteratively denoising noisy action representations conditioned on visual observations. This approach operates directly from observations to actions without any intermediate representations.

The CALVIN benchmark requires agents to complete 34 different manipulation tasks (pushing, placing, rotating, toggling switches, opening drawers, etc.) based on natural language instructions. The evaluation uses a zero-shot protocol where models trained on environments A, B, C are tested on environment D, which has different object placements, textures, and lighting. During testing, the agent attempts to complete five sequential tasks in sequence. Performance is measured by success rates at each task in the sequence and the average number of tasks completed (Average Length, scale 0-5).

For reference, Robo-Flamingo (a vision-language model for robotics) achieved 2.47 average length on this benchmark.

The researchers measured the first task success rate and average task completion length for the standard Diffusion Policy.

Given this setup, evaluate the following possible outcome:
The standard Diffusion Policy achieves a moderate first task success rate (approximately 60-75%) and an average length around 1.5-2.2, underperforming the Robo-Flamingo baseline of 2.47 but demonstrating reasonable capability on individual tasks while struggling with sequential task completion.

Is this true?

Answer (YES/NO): NO